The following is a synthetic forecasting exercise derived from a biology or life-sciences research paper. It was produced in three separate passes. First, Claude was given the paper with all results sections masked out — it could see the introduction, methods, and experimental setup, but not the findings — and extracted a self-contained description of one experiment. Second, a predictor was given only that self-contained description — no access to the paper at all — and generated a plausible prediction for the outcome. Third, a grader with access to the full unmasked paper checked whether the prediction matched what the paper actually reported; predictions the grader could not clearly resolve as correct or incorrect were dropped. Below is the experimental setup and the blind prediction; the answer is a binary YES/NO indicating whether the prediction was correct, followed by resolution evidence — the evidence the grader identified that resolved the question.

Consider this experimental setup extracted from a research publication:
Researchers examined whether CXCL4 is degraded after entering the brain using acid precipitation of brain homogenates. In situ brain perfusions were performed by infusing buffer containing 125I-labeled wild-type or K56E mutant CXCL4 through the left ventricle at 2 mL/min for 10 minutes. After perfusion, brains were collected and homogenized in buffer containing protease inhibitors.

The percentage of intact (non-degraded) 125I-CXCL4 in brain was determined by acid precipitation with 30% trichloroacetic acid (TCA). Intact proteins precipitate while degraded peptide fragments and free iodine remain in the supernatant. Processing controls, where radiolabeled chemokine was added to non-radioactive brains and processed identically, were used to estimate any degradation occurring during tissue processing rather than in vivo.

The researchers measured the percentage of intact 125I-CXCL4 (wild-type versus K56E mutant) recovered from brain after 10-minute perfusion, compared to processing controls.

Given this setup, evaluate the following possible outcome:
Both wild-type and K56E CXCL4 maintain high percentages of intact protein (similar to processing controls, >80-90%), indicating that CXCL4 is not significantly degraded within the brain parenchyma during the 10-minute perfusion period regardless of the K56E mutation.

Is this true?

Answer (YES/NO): NO